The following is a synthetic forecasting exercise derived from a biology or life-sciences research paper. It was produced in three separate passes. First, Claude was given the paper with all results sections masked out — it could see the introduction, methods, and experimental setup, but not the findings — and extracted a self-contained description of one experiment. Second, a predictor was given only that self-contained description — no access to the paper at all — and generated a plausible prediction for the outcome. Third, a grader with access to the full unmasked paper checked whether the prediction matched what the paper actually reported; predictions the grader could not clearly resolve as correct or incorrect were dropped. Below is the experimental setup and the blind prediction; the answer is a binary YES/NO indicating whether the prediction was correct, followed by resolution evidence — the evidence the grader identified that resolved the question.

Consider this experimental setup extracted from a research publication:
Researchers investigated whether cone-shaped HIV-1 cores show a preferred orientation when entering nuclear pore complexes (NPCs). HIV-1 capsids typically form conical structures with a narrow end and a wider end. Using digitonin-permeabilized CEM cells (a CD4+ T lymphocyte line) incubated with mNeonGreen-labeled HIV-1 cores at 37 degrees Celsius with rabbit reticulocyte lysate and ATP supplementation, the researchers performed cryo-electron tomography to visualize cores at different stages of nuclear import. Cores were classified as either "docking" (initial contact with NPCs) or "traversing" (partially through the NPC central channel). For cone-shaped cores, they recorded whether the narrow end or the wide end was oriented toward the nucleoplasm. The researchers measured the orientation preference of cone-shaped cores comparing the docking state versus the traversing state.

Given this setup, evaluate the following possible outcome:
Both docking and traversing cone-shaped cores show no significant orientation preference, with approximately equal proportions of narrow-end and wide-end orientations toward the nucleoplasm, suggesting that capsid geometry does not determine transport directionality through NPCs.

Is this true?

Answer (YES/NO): NO